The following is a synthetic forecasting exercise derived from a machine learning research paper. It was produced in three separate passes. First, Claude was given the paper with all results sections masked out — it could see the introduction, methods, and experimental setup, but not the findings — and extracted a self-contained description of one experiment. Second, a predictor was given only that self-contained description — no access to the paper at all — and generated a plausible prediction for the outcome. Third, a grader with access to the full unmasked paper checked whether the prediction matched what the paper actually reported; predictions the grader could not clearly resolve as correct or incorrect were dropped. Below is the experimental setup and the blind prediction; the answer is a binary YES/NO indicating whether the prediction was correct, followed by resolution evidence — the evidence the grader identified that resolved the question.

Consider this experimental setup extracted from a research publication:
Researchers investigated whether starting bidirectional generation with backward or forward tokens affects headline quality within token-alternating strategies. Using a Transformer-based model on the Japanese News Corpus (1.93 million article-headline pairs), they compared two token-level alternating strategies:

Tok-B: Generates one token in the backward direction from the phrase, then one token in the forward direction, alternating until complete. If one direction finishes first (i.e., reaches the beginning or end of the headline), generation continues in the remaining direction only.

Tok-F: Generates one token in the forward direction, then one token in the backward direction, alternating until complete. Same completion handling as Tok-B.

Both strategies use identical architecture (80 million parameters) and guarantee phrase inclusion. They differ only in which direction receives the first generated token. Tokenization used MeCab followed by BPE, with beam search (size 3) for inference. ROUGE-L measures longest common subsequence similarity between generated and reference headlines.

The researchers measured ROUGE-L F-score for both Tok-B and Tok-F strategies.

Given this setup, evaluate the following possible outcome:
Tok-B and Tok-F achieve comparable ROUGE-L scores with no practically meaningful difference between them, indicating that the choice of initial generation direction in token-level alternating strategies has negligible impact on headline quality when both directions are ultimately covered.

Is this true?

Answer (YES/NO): YES